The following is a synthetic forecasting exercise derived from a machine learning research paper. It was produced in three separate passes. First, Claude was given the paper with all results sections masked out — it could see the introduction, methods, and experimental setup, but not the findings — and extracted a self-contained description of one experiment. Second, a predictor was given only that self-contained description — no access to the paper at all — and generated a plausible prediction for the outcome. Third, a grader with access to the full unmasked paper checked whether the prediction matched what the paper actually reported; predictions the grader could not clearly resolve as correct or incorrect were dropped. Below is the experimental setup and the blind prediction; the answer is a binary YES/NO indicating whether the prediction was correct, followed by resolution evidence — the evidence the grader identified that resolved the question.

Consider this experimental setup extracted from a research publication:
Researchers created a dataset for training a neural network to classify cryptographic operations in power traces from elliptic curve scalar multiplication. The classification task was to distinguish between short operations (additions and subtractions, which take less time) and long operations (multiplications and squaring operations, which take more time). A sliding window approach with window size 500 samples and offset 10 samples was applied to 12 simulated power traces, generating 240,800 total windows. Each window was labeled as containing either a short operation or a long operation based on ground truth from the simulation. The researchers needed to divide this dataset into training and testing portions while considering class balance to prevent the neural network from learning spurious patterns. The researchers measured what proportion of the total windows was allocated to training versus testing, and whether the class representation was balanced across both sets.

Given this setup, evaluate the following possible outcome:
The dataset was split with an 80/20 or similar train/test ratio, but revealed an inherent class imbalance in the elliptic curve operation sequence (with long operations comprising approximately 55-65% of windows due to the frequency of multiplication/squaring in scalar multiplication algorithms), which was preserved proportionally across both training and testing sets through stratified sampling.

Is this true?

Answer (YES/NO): NO